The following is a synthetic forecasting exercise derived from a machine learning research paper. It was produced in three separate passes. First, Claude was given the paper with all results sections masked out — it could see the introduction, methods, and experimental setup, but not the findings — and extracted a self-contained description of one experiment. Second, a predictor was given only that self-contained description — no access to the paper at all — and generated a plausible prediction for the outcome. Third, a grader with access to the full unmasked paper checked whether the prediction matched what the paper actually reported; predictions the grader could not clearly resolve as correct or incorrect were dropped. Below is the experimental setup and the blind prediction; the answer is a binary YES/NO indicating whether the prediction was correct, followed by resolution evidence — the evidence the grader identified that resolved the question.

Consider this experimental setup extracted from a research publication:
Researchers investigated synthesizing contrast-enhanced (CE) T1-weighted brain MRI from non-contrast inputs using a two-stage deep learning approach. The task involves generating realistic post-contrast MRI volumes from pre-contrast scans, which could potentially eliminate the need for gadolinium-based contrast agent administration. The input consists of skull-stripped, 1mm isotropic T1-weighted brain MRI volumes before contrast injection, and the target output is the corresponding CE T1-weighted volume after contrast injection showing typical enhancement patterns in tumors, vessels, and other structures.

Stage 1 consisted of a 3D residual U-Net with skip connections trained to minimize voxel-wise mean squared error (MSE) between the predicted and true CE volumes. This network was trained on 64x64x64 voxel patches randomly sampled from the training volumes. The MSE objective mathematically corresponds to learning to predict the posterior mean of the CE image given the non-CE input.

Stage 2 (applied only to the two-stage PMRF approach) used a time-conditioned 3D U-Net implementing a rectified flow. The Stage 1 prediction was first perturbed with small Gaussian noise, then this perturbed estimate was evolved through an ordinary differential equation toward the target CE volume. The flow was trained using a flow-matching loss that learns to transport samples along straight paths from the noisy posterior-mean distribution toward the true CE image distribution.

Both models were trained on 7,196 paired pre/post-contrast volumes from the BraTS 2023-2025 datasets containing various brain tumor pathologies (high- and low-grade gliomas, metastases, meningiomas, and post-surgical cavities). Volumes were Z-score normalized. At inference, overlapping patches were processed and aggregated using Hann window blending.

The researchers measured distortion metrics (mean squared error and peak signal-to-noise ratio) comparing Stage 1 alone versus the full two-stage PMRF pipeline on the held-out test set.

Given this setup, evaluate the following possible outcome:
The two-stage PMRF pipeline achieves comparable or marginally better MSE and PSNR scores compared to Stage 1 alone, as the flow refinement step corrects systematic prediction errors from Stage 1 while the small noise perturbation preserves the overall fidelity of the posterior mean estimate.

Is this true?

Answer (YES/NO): NO